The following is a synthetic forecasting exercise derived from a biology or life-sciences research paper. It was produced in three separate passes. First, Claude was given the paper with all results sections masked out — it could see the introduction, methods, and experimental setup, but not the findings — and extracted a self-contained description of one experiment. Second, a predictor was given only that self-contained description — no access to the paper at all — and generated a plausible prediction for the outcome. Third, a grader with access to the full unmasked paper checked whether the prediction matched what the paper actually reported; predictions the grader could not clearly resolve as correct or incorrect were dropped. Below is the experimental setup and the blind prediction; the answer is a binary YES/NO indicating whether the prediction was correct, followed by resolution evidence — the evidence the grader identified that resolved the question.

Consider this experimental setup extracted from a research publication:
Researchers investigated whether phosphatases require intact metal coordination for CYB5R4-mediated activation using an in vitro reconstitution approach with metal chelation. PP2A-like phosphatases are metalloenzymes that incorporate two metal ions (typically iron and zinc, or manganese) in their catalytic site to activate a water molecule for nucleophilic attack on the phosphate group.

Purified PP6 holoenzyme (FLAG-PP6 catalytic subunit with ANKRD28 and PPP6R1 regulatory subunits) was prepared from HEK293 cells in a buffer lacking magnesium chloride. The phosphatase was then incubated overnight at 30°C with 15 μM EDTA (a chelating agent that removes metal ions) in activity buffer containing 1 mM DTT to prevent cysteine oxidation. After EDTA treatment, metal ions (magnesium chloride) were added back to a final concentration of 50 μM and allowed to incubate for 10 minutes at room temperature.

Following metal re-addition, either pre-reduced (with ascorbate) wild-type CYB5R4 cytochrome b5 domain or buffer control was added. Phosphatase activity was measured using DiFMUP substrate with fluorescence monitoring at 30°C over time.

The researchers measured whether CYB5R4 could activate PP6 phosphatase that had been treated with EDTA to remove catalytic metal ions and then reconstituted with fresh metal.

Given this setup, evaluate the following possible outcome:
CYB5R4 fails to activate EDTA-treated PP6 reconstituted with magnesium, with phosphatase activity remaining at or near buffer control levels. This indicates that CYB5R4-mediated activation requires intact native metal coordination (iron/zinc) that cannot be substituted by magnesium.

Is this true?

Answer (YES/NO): NO